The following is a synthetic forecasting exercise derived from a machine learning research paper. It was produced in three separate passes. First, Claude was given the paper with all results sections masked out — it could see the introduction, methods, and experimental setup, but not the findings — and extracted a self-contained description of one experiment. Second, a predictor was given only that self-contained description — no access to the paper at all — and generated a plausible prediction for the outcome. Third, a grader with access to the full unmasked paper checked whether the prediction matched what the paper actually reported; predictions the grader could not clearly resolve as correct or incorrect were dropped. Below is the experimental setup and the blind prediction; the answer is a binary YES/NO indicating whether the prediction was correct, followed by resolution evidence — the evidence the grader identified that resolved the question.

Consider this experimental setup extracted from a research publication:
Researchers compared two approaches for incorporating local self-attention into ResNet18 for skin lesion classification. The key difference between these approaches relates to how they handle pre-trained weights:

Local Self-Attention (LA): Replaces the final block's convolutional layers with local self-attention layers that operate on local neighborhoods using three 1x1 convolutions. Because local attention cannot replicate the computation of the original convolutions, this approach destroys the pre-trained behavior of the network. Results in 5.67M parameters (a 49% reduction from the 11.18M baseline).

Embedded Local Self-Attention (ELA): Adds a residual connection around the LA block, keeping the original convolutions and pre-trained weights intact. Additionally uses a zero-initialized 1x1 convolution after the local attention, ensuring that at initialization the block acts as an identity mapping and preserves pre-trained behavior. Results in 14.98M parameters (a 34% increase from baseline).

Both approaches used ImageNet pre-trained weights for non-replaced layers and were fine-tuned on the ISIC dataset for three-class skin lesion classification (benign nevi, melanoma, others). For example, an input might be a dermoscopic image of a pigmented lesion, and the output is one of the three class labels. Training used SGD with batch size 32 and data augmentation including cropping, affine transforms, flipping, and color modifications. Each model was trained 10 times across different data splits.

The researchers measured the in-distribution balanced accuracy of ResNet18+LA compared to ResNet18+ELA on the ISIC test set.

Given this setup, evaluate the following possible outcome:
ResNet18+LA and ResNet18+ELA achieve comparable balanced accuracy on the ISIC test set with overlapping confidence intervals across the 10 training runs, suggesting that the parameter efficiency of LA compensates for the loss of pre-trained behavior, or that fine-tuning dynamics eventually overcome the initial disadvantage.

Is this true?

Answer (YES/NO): YES